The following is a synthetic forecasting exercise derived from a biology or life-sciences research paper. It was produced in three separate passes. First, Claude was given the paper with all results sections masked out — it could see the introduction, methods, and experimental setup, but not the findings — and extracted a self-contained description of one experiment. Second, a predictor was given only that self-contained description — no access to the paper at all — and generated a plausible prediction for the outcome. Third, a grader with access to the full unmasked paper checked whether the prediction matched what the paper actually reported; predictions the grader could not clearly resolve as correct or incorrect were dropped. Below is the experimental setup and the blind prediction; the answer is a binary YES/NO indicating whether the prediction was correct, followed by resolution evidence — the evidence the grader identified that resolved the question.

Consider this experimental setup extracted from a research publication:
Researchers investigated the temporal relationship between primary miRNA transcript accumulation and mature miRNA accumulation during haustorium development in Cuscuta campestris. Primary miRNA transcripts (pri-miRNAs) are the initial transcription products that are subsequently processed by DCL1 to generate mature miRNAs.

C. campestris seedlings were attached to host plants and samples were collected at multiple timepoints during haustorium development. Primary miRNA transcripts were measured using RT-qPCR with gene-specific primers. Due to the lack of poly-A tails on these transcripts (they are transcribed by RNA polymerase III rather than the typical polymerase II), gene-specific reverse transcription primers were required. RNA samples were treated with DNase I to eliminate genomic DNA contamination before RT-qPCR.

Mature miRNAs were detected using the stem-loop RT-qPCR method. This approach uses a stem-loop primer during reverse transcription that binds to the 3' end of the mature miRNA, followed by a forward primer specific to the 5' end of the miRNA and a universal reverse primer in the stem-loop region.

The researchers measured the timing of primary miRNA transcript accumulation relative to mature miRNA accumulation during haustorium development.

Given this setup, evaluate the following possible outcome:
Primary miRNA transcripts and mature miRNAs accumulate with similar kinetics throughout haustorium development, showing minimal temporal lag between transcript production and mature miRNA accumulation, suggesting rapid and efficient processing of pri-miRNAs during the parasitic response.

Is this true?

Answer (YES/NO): NO